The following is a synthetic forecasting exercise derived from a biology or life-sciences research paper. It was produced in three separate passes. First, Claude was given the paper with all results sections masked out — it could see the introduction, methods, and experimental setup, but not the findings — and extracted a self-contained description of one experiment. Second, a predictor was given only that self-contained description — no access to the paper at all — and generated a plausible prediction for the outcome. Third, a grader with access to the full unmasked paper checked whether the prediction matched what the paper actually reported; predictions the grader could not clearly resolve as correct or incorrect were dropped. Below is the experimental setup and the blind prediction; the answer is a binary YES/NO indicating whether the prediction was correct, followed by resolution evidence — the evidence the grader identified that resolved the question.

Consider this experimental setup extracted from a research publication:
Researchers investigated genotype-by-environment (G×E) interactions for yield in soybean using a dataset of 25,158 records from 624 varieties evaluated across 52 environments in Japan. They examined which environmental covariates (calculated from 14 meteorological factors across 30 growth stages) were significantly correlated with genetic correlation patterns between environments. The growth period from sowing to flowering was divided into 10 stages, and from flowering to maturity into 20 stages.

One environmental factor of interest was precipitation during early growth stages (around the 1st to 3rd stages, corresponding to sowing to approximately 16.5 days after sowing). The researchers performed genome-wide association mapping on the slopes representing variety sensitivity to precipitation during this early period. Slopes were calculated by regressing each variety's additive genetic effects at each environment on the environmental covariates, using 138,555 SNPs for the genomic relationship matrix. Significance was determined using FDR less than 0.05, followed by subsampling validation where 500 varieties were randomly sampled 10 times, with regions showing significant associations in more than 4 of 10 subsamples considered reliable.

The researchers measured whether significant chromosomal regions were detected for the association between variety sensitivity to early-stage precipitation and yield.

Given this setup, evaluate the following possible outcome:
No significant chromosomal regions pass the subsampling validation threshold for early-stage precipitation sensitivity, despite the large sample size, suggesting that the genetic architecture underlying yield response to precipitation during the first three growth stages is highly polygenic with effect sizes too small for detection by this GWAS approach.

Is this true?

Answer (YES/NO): NO